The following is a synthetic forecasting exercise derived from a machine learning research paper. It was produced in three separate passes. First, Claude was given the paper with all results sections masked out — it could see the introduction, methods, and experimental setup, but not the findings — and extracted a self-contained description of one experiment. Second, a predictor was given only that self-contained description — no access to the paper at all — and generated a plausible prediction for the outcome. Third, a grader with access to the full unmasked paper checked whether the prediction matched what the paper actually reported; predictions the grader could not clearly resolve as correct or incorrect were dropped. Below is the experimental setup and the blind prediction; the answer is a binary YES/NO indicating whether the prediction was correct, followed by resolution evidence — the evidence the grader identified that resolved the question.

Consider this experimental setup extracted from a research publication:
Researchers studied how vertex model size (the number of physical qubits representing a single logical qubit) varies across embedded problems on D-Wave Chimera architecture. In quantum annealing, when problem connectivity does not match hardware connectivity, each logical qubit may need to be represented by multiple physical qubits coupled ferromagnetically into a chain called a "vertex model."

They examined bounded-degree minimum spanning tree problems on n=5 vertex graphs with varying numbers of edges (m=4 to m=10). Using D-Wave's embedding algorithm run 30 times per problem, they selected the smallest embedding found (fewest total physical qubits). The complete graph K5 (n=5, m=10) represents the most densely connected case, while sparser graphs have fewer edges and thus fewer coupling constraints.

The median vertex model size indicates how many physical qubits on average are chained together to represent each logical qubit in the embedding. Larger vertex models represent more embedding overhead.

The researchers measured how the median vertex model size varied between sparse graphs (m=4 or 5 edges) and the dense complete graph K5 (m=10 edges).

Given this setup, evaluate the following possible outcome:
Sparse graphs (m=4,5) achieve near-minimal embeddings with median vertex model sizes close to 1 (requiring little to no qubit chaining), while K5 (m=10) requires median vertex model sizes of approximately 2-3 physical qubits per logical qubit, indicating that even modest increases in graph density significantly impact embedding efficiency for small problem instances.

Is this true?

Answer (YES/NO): NO